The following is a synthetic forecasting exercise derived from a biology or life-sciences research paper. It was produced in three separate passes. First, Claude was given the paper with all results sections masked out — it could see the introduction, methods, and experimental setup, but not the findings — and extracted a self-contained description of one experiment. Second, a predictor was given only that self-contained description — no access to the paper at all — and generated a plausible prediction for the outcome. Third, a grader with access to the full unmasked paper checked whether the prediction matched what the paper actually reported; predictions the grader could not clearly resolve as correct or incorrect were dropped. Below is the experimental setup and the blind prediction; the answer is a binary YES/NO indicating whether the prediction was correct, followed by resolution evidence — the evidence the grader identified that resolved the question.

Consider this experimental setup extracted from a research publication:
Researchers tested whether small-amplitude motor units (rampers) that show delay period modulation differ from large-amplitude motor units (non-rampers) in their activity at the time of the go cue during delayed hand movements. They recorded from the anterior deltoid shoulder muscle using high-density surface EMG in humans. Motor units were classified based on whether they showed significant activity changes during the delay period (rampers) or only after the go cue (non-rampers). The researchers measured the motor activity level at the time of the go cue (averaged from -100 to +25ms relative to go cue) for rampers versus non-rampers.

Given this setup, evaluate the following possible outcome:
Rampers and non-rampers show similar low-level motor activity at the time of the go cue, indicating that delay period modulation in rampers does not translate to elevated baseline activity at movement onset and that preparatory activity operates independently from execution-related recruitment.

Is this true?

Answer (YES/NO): NO